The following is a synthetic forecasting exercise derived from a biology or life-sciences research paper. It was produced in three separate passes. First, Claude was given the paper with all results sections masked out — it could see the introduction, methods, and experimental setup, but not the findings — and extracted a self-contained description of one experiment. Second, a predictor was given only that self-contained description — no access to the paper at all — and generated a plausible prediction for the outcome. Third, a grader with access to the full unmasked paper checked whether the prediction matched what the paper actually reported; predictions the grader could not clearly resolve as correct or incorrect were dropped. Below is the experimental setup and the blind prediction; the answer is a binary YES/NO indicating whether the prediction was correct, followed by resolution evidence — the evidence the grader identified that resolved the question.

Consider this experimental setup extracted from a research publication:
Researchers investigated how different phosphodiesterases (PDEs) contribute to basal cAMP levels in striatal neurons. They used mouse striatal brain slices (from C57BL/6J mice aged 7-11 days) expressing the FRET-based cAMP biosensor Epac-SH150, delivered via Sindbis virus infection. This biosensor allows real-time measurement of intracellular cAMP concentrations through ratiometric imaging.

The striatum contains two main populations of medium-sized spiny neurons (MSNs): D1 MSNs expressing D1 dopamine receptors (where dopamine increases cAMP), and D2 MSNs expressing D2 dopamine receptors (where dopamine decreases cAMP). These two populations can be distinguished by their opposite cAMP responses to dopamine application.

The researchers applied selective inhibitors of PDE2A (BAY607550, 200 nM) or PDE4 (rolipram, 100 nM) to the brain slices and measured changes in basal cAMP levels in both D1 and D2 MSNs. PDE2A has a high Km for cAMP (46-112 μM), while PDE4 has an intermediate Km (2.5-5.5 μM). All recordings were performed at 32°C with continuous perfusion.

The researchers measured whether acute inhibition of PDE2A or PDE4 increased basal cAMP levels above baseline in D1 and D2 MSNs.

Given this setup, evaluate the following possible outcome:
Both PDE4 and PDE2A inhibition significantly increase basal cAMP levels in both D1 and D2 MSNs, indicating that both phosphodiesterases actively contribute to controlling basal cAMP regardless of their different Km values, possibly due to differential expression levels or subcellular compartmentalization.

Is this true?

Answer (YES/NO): NO